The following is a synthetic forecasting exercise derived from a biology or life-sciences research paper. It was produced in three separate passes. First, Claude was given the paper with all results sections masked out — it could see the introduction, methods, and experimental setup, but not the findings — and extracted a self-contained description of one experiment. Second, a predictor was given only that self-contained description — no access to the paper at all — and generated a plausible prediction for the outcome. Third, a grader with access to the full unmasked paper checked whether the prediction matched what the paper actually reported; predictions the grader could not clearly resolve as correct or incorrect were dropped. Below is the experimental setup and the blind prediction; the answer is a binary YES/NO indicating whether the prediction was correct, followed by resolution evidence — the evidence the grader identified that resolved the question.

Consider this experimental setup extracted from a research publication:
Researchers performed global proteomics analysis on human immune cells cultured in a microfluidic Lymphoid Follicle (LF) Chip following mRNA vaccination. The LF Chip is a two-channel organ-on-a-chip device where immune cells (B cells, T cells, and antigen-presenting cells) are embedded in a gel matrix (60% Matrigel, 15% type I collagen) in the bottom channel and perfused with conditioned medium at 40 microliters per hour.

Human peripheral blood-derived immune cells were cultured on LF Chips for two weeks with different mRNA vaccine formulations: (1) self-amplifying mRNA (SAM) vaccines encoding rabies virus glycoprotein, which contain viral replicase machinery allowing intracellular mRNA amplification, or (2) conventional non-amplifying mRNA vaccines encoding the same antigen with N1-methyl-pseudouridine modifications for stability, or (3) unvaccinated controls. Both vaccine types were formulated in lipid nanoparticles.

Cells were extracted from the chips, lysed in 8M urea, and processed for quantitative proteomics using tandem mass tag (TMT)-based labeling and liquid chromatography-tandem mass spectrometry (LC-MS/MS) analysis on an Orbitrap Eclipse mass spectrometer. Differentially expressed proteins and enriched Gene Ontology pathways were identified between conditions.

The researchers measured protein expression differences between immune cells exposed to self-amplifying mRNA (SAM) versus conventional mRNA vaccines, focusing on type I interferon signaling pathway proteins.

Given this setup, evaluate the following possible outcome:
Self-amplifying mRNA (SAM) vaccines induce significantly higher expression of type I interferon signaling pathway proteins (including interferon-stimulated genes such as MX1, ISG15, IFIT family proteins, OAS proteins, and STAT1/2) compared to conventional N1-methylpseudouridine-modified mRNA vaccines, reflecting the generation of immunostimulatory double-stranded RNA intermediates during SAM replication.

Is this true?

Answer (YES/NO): YES